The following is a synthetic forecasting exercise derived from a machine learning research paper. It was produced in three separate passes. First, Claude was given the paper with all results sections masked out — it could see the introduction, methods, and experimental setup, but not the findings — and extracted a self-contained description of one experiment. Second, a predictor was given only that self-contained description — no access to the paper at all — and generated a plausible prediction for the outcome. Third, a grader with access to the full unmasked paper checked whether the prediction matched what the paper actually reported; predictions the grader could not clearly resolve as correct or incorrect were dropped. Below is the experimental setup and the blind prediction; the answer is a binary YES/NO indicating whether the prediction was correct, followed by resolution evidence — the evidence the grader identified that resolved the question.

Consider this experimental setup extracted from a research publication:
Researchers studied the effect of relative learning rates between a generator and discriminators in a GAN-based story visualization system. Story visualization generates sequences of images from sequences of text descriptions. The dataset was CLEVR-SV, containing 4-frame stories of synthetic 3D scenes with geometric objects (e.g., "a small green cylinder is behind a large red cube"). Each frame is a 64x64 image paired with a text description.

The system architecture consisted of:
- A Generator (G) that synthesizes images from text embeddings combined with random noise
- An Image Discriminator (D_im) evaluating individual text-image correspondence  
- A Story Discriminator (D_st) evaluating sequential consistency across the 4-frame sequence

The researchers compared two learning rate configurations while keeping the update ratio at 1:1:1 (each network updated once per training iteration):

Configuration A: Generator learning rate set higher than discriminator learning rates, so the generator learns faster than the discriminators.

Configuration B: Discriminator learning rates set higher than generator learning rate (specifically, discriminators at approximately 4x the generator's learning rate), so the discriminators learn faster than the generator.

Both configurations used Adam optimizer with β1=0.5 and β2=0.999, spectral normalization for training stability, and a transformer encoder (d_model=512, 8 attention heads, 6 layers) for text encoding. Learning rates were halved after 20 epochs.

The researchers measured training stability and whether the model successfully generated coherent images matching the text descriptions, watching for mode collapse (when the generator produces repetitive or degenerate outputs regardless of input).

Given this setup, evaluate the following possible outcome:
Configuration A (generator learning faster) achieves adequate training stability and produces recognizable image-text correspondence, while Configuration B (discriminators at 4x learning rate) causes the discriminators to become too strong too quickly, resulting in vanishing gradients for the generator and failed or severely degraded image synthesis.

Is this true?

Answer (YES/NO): NO